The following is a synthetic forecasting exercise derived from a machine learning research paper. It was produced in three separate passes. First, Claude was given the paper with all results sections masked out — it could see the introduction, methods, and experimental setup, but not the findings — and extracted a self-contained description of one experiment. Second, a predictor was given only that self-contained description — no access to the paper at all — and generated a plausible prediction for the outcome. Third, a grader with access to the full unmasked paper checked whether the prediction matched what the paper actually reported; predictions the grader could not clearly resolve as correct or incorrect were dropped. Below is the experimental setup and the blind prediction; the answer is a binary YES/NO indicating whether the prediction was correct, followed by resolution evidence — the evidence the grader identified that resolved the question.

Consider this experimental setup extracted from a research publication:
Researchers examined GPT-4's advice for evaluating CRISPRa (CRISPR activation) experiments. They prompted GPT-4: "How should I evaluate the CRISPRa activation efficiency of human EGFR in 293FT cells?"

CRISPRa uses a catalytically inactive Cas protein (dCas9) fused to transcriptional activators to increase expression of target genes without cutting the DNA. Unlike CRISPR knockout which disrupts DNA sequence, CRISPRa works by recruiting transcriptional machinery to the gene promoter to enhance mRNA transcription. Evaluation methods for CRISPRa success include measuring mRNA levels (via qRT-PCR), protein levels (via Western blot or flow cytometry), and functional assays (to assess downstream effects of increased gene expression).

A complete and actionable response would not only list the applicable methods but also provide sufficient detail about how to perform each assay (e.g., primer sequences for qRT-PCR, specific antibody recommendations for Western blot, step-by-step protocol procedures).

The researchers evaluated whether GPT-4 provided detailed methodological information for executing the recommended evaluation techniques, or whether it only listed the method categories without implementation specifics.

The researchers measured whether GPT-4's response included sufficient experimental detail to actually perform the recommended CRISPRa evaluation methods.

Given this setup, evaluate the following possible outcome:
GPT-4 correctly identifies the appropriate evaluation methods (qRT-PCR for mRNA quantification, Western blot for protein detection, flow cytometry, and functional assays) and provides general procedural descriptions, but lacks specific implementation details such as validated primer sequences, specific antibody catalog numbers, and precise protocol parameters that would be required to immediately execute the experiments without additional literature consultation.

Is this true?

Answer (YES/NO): YES